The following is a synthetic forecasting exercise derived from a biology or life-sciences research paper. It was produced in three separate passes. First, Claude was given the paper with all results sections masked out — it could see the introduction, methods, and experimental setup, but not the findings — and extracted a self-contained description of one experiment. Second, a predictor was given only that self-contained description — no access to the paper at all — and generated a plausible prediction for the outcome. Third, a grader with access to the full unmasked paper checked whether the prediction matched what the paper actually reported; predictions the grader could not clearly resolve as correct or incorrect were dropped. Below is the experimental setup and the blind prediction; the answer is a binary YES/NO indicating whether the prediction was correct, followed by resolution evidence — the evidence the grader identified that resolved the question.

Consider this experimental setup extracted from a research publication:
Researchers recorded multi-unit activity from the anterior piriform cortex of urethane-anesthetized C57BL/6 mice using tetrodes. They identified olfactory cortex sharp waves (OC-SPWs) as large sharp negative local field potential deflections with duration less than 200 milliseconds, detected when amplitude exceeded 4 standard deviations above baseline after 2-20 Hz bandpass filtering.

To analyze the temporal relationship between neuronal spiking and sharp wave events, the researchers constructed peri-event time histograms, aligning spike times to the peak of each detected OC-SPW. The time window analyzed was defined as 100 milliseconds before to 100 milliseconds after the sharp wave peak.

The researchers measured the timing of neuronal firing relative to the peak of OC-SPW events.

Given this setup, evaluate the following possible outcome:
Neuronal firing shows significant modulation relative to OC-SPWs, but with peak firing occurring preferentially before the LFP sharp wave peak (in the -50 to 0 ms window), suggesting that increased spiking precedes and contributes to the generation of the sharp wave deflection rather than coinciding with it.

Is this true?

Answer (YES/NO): YES